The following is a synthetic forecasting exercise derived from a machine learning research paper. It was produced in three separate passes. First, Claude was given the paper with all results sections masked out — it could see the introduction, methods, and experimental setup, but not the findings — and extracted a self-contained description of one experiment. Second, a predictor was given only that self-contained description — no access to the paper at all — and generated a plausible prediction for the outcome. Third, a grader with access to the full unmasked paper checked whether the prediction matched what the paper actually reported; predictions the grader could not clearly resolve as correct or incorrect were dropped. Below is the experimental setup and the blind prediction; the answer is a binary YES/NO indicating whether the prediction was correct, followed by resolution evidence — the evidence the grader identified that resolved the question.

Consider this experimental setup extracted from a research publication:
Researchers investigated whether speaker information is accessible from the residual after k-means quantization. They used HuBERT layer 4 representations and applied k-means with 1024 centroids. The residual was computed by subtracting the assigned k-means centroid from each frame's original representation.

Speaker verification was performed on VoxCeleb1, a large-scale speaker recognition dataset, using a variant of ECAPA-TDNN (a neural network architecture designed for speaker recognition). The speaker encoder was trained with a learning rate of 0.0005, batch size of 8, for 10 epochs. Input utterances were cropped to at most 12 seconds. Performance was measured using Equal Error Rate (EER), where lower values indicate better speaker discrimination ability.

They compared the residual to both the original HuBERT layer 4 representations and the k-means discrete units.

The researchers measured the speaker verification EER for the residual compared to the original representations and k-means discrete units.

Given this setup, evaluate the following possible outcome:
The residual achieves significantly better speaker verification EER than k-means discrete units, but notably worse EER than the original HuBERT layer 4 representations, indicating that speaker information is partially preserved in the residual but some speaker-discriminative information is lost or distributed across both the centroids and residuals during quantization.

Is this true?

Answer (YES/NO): NO